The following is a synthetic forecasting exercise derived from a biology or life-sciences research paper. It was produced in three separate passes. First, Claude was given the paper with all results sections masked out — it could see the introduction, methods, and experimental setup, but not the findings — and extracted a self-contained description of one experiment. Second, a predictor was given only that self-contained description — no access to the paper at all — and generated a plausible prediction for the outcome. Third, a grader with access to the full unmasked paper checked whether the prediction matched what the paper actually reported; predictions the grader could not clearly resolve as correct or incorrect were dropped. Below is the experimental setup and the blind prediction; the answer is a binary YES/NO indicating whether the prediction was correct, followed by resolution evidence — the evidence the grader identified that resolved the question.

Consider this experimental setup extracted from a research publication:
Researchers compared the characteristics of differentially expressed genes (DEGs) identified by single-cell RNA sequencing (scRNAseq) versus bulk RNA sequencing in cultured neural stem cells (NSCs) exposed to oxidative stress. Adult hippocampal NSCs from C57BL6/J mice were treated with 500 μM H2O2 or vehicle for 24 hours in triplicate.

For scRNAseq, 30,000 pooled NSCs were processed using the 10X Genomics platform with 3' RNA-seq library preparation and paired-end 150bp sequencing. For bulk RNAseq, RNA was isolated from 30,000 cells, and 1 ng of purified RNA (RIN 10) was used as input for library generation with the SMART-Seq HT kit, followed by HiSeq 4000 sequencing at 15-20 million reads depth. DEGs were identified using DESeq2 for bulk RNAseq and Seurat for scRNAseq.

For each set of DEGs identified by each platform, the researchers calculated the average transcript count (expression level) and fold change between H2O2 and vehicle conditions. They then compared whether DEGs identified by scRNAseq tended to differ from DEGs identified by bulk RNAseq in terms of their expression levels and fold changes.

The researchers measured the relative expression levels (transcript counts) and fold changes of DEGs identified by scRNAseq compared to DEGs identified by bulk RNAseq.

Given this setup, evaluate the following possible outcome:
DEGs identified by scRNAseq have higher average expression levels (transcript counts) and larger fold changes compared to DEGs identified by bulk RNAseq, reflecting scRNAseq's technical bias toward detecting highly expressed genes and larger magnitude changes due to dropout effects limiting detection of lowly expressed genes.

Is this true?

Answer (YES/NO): NO